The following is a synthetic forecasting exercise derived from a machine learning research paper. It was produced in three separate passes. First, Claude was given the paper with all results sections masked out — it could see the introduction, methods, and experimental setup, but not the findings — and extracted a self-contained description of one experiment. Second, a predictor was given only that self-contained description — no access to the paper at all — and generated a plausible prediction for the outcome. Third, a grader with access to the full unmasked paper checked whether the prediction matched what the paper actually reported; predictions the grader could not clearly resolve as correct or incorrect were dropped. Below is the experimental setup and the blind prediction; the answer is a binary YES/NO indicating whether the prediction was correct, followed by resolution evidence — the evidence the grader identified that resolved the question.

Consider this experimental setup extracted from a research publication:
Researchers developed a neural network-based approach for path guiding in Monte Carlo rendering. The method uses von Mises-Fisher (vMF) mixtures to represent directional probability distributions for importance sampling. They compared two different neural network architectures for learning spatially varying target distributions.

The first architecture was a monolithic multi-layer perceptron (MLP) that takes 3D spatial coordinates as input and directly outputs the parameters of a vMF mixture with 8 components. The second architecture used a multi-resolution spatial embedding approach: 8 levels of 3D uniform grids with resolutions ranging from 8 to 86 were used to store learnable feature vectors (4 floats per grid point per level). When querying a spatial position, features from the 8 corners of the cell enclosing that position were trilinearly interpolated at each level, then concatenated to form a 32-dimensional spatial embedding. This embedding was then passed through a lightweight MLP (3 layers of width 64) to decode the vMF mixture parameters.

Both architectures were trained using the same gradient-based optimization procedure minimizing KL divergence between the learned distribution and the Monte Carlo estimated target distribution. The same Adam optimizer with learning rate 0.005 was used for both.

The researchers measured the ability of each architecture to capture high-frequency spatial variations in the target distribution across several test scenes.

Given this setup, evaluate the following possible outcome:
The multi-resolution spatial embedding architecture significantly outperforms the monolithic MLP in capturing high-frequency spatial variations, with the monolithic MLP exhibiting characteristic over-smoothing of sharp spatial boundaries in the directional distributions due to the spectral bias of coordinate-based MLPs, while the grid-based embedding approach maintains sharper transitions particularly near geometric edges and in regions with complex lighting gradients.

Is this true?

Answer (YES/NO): NO